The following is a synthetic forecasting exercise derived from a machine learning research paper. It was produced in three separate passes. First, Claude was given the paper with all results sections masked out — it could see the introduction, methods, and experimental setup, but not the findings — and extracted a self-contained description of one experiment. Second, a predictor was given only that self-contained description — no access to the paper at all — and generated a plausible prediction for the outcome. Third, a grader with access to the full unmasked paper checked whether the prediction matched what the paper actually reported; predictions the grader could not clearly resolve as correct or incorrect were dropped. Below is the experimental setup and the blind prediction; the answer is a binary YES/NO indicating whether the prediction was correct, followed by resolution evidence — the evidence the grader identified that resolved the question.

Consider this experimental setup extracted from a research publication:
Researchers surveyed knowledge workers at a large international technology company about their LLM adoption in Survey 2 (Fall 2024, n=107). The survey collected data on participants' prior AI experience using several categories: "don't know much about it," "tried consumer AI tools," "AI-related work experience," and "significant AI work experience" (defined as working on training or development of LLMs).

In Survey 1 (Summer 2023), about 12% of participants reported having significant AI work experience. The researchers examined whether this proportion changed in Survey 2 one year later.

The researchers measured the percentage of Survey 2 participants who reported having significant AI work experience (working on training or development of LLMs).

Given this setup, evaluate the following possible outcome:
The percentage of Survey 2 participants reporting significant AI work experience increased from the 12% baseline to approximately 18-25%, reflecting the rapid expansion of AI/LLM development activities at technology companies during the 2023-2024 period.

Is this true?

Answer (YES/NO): NO